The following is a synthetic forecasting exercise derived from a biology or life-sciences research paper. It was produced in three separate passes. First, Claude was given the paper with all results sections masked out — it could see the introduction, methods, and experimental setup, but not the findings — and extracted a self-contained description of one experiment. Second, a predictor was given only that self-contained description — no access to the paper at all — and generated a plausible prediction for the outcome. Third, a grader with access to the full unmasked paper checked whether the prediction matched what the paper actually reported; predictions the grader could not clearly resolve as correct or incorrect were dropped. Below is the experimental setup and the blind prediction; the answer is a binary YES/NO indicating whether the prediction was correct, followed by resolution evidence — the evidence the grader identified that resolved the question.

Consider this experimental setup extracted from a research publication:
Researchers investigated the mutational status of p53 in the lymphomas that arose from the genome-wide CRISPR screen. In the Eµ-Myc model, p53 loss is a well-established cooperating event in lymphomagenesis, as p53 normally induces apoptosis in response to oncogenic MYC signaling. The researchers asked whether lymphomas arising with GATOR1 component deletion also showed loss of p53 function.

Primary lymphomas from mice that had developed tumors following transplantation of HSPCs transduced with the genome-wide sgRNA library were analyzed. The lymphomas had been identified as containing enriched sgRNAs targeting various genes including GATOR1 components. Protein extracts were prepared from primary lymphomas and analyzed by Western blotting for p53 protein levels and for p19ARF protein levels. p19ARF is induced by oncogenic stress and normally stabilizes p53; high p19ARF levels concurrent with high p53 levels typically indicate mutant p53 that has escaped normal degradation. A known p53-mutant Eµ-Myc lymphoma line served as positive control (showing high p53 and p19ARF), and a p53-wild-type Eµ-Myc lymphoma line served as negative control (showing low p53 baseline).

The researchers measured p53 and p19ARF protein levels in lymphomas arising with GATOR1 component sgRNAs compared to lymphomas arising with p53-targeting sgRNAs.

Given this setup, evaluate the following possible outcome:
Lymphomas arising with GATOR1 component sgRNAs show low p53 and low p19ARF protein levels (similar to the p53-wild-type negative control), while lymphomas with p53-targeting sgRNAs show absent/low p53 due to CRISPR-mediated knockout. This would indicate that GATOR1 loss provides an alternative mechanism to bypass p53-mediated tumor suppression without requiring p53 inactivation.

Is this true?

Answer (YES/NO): YES